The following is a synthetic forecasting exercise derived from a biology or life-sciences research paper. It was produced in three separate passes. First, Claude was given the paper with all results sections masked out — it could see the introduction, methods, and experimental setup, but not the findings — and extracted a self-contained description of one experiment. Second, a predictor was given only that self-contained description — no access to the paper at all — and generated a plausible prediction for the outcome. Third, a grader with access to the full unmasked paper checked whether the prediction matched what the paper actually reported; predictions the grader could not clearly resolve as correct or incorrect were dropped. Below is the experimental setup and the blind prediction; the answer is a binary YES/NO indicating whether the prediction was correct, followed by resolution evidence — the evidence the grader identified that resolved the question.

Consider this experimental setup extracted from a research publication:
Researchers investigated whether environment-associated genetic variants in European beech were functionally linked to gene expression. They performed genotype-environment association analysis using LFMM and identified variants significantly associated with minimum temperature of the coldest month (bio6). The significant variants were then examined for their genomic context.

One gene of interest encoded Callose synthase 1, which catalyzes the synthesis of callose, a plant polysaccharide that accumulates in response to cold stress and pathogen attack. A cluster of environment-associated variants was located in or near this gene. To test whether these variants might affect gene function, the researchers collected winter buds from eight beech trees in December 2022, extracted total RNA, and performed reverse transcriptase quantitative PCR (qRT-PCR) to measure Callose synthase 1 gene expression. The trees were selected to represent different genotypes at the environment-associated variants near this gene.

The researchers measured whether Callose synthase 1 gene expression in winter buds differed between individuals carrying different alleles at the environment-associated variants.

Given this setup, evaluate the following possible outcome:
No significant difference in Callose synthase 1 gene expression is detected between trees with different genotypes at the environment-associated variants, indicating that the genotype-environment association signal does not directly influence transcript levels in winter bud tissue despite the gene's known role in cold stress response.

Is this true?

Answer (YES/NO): YES